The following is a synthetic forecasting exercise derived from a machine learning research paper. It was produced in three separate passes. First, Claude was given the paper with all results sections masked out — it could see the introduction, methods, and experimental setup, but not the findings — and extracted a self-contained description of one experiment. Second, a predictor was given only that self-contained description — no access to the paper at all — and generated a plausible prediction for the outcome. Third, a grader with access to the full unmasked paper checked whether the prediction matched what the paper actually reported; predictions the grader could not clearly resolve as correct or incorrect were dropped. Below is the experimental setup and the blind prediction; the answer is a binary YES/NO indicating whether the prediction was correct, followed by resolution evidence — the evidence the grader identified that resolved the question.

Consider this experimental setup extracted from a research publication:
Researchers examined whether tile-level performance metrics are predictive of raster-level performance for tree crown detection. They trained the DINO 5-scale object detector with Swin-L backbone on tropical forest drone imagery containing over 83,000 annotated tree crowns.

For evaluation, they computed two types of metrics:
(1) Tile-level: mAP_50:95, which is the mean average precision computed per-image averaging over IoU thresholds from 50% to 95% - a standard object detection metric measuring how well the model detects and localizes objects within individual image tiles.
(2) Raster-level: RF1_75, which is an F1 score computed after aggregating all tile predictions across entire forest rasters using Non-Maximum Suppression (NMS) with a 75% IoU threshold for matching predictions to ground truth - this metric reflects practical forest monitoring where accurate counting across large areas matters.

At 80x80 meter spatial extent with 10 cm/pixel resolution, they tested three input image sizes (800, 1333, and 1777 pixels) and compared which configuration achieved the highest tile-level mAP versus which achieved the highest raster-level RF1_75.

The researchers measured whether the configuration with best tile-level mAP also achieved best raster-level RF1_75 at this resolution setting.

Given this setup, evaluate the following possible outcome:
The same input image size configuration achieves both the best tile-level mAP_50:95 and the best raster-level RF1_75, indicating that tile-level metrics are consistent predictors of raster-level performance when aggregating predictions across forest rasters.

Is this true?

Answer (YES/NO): NO